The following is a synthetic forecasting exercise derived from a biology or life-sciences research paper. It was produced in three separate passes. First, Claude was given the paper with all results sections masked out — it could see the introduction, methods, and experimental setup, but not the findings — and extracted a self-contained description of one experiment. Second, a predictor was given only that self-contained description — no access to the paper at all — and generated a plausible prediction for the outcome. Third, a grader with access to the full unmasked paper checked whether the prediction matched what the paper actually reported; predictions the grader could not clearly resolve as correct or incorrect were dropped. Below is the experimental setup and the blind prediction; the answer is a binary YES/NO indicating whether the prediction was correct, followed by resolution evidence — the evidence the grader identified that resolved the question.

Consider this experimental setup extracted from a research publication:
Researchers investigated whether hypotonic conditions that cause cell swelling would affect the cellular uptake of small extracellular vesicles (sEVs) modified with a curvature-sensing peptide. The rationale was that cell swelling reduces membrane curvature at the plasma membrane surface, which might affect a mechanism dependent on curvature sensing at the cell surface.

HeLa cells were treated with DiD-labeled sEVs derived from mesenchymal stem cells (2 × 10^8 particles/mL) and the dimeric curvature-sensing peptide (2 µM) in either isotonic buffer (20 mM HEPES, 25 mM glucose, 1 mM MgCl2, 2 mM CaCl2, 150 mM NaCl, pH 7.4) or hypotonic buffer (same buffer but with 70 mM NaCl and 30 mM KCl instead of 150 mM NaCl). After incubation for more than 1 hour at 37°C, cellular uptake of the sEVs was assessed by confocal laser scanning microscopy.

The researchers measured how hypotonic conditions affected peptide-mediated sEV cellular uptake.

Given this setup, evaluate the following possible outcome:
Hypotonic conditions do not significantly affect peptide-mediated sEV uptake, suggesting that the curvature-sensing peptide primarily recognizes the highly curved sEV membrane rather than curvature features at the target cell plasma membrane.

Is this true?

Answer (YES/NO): NO